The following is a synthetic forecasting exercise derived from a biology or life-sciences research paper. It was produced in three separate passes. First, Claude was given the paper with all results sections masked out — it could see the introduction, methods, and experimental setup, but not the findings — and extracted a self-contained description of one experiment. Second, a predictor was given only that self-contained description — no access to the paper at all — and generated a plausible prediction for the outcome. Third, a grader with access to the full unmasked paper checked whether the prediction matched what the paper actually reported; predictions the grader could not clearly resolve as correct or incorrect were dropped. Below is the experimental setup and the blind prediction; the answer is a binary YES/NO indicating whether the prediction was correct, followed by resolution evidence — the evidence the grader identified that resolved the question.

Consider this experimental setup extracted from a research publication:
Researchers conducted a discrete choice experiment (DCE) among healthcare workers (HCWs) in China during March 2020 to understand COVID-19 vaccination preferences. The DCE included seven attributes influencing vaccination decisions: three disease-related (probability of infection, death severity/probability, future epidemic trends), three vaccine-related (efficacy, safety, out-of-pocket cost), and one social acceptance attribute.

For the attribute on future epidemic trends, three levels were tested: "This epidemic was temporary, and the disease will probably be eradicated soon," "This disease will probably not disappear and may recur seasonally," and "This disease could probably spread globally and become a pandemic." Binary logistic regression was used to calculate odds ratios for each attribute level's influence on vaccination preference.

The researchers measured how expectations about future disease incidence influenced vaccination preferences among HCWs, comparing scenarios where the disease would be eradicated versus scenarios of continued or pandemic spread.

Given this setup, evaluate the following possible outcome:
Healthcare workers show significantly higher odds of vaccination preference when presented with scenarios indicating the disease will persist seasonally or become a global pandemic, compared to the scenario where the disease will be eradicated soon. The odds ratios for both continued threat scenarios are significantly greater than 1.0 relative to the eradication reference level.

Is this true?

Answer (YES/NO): YES